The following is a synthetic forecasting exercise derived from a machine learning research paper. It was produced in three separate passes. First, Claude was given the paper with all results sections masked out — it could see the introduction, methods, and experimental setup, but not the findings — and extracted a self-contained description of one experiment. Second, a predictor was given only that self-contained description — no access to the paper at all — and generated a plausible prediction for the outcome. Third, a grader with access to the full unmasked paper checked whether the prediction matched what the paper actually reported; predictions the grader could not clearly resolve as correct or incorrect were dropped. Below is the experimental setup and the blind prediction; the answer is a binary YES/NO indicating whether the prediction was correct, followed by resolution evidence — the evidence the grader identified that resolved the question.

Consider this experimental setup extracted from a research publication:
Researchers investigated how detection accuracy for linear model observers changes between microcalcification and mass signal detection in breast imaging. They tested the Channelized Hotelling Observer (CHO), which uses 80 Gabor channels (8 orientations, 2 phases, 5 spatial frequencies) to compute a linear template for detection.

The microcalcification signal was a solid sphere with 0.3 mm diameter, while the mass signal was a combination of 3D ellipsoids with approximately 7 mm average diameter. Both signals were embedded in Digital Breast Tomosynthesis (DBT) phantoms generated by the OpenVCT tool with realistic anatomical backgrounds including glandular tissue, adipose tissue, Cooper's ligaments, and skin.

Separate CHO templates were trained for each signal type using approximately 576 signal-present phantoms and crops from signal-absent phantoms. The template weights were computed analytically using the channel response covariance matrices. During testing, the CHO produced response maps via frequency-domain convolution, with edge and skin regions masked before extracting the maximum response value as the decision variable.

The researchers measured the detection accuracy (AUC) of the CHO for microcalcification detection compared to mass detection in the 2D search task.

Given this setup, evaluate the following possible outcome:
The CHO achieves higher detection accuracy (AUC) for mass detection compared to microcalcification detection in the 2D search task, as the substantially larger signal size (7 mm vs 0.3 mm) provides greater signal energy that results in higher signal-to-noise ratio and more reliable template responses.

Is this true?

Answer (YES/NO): YES